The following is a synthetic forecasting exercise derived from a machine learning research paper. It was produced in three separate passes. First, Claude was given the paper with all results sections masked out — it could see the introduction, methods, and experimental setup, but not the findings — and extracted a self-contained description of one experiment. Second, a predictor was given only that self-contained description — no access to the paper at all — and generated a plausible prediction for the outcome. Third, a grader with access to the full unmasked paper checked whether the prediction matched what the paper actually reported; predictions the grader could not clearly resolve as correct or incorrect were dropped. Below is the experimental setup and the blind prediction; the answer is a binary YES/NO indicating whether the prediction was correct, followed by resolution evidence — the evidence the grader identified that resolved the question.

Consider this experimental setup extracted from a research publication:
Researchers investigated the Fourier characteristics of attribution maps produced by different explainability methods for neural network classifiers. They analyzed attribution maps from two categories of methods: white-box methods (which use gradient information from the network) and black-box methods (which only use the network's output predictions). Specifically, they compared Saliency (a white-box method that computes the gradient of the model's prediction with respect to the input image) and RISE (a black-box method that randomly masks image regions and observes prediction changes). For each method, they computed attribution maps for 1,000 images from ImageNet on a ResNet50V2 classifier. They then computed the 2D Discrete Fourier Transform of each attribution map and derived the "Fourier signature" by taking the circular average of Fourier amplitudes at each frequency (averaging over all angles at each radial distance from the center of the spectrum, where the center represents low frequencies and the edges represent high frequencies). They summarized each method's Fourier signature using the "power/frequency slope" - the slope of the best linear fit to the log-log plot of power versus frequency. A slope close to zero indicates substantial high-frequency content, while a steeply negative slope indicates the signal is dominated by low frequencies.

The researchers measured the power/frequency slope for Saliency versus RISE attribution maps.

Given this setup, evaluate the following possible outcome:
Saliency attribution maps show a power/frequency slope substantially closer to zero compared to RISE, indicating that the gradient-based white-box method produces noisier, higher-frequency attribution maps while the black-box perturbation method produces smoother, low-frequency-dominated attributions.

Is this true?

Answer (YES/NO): YES